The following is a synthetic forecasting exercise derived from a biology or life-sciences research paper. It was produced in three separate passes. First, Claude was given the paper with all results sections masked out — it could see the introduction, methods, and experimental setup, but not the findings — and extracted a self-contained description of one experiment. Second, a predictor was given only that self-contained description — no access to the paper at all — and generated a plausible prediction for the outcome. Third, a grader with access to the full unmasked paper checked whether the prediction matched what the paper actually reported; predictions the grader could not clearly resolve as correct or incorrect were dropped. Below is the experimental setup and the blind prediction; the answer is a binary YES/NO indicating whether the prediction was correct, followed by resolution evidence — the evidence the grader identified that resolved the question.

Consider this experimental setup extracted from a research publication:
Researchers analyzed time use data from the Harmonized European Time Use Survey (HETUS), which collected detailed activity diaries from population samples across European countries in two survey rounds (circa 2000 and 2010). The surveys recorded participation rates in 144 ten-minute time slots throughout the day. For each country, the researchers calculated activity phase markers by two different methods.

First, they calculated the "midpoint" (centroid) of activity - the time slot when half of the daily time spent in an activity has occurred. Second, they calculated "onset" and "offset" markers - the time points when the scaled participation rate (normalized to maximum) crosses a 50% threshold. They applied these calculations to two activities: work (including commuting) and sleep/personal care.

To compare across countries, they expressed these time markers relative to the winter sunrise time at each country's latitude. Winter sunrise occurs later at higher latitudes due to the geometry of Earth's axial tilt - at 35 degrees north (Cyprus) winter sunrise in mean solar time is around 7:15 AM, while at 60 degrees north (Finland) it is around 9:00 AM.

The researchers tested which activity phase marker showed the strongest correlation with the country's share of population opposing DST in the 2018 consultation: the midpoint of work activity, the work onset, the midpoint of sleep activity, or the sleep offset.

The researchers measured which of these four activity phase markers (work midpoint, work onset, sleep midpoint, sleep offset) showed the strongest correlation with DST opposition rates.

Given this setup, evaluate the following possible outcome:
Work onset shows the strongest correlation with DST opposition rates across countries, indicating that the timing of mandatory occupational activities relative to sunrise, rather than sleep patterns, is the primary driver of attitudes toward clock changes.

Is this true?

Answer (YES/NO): YES